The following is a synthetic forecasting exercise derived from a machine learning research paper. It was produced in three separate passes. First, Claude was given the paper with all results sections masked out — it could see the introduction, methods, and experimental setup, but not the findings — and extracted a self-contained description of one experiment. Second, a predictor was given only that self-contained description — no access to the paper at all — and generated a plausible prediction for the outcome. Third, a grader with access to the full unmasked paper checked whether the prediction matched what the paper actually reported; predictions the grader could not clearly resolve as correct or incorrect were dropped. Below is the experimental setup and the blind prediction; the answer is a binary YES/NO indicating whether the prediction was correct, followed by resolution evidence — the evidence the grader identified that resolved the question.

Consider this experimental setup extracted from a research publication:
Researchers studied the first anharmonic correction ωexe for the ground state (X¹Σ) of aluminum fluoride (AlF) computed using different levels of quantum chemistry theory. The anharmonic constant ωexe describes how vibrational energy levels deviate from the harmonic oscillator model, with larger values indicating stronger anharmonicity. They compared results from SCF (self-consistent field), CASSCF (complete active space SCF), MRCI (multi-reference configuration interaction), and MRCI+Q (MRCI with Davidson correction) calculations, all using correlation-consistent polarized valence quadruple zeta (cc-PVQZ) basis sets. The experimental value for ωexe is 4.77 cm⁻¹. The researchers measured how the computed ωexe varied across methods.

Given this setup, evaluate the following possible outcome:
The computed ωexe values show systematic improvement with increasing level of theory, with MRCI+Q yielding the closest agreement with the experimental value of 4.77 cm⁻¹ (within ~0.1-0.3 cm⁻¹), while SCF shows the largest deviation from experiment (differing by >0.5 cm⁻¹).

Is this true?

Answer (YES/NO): NO